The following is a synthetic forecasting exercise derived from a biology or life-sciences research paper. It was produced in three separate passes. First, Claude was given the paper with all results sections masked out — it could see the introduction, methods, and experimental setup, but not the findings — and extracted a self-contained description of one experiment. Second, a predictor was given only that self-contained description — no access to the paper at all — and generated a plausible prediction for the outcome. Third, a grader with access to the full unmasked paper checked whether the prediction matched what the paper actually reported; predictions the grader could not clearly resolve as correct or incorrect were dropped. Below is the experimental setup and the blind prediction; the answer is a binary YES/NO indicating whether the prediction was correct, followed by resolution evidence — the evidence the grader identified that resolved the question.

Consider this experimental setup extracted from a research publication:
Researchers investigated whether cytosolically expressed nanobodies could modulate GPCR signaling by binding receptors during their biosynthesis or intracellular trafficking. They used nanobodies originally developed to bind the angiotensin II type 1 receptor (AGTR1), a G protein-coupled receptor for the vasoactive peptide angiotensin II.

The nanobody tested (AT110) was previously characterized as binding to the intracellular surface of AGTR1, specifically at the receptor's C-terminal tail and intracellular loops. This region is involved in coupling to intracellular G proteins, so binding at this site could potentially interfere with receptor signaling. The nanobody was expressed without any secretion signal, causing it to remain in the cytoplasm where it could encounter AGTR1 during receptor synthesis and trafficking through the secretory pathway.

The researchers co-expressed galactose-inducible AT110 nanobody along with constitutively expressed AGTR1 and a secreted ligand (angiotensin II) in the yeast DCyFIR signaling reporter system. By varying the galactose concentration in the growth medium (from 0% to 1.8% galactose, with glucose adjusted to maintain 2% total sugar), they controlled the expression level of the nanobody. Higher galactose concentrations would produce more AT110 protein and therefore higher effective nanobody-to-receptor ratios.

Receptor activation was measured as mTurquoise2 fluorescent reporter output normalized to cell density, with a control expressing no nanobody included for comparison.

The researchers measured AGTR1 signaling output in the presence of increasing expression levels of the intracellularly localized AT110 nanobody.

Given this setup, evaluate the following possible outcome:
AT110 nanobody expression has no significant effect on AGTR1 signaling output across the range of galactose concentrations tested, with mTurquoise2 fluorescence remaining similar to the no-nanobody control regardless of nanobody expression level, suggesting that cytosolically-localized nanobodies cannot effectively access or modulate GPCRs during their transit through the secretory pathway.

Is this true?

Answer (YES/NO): NO